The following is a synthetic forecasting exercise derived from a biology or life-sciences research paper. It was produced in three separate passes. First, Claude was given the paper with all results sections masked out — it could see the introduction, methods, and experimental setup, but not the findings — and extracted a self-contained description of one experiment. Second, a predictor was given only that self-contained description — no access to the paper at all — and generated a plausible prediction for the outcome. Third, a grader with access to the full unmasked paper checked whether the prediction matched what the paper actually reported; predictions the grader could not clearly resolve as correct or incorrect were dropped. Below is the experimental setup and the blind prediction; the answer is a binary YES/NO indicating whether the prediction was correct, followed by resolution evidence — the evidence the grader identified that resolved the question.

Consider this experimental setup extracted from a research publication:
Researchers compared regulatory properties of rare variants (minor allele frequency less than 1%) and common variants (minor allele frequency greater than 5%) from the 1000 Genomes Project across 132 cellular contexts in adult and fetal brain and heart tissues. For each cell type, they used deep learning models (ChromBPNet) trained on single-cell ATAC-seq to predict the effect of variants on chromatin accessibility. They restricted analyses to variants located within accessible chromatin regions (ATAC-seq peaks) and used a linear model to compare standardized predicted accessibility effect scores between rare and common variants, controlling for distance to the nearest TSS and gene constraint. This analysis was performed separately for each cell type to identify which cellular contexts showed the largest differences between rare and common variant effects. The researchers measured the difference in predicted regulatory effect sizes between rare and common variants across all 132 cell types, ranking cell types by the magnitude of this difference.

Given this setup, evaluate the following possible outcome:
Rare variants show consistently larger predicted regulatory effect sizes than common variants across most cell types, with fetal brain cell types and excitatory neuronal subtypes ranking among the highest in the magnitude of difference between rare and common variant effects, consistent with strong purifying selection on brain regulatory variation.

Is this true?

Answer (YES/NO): YES